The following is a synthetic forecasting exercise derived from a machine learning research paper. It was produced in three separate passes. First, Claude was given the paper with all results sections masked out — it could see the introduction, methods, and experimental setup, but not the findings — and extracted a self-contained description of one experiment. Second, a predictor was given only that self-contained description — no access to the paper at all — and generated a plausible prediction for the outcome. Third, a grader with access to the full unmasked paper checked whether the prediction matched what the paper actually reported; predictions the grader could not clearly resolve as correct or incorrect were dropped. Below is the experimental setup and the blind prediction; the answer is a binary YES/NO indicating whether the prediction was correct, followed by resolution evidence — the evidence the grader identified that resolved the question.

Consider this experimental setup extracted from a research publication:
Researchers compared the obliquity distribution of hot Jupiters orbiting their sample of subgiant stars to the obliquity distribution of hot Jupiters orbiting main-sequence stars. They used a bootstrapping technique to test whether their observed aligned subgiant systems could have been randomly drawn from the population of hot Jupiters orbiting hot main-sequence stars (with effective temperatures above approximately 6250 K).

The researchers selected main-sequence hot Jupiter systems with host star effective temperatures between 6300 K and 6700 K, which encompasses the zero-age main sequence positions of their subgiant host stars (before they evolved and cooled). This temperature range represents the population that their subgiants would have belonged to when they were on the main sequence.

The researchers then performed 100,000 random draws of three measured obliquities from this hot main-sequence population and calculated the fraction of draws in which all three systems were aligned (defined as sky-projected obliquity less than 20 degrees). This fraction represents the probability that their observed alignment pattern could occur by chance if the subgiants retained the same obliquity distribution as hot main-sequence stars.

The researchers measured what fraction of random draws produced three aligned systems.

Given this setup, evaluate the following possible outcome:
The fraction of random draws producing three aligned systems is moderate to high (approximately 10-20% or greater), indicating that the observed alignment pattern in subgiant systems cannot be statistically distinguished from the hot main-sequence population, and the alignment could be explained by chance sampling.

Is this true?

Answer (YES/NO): NO